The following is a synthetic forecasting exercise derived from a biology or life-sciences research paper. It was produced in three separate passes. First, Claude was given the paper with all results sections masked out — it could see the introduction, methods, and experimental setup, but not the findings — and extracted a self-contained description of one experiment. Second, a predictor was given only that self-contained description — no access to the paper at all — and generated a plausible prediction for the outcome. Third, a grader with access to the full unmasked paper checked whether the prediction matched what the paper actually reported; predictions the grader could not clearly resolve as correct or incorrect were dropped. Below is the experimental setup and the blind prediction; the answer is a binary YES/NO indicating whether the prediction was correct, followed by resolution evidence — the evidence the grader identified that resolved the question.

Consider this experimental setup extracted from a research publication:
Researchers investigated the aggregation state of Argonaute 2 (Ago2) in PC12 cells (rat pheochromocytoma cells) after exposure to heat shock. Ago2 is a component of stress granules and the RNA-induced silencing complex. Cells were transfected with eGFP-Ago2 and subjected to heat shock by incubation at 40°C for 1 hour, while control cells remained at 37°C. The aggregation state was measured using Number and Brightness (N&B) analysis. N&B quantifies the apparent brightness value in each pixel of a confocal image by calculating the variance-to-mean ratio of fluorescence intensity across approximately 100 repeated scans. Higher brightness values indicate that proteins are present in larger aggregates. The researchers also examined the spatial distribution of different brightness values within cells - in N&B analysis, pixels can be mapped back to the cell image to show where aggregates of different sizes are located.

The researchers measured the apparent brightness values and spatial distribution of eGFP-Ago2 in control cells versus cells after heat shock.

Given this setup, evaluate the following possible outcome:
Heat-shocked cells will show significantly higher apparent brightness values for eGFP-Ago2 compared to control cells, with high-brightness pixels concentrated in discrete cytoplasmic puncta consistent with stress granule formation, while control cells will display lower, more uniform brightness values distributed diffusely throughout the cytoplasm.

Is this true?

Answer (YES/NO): YES